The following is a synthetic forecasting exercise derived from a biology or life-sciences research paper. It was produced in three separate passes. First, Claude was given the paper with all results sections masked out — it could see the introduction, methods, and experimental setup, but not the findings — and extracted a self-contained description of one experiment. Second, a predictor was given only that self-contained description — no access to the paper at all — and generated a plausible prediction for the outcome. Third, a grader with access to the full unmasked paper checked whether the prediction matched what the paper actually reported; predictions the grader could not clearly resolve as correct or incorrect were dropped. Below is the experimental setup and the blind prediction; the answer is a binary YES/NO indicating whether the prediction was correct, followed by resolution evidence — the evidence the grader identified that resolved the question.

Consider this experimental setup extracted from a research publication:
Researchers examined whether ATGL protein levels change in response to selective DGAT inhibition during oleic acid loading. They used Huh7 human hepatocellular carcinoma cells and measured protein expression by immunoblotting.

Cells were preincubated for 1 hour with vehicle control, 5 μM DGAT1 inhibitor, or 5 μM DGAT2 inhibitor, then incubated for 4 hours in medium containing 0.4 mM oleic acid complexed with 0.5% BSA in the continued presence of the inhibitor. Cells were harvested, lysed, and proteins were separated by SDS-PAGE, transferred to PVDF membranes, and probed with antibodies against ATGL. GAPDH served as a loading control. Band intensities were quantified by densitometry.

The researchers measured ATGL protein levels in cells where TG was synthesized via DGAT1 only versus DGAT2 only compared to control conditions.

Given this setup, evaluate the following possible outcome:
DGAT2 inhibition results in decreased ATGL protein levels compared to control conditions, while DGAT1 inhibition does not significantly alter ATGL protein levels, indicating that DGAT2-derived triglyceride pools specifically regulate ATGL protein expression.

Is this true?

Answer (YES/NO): NO